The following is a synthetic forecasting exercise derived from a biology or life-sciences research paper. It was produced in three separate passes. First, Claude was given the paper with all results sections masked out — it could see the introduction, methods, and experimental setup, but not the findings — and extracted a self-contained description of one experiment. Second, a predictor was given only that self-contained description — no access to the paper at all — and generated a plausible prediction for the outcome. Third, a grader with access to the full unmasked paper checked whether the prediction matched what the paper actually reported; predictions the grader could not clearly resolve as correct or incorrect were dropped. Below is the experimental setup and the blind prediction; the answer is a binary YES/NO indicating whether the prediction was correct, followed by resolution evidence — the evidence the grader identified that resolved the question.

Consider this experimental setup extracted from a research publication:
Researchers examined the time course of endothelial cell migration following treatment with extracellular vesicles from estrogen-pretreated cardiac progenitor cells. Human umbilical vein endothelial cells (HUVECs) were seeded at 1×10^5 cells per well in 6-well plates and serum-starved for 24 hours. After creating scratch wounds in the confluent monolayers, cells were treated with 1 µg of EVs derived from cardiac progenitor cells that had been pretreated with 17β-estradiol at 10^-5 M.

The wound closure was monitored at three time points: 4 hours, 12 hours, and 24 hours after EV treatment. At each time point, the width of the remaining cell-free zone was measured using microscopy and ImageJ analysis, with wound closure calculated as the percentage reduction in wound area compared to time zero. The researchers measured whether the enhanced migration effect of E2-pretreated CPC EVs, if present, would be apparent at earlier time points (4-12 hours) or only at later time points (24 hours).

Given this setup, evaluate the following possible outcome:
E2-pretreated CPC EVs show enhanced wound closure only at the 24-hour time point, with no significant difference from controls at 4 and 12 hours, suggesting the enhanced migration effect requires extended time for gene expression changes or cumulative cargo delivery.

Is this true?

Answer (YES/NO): NO